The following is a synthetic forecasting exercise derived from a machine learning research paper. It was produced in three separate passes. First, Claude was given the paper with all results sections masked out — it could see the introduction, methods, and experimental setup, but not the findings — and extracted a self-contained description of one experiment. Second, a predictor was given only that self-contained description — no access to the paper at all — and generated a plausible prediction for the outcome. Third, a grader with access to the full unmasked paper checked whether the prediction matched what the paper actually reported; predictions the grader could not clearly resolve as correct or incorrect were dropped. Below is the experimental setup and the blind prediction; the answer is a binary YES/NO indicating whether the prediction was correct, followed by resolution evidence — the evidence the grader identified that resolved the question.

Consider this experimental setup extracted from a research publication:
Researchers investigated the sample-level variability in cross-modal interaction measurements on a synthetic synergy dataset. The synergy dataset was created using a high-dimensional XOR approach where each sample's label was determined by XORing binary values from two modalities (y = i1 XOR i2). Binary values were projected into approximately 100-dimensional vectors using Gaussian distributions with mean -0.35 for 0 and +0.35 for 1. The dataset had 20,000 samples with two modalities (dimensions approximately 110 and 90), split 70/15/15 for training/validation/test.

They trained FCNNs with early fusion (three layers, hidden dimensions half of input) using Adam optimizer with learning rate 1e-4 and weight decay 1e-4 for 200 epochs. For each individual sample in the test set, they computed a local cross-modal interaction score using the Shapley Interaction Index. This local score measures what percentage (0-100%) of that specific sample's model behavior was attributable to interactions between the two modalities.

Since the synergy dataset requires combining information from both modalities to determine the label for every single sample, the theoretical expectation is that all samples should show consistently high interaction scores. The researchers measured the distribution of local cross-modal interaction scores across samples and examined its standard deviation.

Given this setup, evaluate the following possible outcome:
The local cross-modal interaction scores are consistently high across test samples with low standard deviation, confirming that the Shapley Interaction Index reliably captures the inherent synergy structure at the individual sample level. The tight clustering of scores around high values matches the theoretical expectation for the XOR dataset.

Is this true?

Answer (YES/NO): NO